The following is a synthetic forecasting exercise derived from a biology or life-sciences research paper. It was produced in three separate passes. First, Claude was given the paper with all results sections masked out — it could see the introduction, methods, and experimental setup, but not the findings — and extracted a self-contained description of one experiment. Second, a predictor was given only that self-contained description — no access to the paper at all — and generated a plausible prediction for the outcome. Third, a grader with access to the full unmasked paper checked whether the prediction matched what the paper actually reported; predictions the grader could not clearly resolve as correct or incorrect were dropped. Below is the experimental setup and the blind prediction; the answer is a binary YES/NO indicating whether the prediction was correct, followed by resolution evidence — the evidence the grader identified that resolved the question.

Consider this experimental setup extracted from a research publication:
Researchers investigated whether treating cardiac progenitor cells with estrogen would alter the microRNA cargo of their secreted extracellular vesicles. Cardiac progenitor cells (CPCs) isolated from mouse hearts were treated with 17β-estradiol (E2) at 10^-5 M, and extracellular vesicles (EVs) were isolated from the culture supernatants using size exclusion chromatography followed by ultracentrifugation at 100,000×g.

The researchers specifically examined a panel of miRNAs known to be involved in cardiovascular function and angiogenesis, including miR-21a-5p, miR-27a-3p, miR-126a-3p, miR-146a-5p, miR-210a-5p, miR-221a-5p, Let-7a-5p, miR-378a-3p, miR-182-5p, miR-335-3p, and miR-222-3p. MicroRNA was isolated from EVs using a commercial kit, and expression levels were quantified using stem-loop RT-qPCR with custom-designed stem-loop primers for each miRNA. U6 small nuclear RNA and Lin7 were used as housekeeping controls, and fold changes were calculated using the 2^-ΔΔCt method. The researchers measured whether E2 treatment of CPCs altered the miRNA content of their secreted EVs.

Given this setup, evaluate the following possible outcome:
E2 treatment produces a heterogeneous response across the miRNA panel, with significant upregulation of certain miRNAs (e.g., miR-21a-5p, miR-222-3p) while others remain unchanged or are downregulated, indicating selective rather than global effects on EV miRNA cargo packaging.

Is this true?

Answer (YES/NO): YES